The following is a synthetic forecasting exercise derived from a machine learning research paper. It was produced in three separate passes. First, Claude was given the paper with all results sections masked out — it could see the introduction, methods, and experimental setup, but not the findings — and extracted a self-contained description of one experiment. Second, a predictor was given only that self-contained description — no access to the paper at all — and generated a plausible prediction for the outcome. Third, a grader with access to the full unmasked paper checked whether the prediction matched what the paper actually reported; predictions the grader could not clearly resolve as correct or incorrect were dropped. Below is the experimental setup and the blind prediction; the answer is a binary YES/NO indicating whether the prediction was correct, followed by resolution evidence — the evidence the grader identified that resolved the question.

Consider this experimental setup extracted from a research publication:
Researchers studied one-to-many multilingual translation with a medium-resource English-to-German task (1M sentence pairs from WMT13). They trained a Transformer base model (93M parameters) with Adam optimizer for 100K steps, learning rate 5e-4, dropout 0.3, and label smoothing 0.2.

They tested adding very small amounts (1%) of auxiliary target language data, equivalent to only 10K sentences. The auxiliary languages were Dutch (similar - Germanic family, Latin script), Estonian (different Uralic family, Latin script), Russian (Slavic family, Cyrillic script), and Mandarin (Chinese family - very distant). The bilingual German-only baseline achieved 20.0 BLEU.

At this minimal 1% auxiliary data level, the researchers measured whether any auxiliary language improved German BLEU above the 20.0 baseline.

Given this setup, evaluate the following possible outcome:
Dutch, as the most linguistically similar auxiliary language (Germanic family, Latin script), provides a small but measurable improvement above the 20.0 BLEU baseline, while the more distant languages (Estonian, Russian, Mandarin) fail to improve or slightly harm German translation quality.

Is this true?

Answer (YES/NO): NO